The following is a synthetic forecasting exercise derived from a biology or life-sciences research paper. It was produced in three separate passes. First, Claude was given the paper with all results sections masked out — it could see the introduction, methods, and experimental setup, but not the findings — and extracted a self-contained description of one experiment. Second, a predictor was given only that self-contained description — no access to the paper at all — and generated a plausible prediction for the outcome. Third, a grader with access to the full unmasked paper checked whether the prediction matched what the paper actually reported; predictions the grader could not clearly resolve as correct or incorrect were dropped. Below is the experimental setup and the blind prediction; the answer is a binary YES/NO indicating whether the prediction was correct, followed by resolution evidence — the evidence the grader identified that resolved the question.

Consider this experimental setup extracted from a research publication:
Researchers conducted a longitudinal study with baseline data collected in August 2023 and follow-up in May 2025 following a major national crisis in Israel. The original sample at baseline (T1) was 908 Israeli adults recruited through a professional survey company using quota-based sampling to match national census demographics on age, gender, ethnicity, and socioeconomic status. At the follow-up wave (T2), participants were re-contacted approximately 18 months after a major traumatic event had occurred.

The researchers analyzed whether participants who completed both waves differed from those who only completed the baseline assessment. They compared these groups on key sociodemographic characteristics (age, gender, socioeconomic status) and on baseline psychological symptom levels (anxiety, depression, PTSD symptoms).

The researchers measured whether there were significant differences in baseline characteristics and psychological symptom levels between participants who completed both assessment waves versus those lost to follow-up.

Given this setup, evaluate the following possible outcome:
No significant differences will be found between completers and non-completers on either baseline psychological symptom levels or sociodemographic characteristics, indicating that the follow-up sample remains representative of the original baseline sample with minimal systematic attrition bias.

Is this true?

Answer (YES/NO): YES